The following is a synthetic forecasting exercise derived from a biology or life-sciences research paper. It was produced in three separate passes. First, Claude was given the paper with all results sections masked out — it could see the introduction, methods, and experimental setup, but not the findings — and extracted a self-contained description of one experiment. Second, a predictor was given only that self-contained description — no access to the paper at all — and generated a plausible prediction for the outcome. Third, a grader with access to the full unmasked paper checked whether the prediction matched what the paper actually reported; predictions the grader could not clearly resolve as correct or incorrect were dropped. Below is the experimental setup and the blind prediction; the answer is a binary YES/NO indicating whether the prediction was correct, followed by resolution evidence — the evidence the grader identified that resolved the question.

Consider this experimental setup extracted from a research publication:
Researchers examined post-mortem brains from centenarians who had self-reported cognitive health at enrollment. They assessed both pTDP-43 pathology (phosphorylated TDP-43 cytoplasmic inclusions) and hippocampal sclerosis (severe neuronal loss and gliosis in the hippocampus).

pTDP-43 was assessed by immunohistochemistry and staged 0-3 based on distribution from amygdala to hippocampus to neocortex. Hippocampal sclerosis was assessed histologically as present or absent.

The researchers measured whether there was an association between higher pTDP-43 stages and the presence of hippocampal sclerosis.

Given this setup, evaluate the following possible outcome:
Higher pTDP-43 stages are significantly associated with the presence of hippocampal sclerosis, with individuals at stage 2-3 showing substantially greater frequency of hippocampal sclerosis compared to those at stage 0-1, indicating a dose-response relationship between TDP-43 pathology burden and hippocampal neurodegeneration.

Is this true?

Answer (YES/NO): YES